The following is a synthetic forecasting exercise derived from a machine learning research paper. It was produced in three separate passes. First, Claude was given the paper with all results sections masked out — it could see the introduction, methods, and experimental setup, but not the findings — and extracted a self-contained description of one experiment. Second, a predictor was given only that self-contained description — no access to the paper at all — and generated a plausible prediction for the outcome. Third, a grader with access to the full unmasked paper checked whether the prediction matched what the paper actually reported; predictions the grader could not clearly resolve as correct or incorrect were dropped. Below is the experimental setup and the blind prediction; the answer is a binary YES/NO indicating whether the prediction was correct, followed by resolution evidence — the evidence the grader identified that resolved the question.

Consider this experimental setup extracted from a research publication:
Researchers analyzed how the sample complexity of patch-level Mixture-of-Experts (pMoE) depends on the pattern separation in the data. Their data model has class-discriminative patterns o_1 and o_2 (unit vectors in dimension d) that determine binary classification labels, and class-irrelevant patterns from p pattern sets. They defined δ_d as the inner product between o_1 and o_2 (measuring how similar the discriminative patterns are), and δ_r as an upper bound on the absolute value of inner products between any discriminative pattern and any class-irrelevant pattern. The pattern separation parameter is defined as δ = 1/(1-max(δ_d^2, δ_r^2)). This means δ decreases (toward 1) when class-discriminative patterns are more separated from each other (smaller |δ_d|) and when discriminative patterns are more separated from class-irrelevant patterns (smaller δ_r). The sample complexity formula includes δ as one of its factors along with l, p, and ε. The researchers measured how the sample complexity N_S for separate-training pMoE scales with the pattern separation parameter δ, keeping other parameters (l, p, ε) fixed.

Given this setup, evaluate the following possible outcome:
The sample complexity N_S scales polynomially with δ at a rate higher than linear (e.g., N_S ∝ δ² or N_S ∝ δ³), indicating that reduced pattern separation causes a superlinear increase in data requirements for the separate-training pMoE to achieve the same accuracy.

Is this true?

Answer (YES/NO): YES